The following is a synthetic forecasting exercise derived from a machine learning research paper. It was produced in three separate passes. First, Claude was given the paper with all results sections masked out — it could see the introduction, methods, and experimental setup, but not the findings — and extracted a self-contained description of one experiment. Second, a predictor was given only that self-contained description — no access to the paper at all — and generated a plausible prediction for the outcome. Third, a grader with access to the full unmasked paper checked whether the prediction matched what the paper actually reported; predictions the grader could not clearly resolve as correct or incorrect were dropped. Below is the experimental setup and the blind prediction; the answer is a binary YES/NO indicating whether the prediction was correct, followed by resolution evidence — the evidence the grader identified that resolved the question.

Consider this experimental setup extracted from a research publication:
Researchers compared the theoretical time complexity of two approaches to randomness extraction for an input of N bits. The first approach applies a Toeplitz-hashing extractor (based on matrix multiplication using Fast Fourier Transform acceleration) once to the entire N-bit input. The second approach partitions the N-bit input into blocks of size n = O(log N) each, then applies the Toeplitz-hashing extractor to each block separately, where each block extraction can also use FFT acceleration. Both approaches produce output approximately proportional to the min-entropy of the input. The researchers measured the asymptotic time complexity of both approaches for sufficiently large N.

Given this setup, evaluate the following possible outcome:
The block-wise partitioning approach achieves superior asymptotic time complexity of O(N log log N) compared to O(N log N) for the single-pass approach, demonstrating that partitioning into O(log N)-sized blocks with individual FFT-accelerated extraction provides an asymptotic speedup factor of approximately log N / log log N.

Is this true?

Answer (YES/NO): YES